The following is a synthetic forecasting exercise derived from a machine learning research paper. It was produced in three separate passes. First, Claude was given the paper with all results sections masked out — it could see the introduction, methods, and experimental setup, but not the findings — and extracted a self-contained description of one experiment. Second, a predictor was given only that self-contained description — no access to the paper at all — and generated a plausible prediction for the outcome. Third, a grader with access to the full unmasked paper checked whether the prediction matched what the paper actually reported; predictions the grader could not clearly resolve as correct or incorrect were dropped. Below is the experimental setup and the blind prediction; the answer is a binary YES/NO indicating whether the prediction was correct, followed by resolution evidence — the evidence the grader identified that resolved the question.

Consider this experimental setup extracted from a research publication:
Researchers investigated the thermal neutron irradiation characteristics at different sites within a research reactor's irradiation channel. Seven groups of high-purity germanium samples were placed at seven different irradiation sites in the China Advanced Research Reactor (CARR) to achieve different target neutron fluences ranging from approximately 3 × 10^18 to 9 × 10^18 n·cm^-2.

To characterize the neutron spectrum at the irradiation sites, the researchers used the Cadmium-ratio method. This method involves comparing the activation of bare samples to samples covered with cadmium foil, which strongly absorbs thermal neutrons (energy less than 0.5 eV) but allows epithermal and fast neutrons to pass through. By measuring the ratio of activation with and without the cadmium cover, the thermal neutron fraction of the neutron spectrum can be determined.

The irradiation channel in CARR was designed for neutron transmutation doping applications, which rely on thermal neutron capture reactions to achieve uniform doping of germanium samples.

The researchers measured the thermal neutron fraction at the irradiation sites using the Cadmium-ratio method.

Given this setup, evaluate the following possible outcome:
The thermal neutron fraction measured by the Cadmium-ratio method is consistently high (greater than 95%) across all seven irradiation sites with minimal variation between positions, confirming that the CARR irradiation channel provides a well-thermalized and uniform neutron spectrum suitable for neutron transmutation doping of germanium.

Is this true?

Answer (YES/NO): NO